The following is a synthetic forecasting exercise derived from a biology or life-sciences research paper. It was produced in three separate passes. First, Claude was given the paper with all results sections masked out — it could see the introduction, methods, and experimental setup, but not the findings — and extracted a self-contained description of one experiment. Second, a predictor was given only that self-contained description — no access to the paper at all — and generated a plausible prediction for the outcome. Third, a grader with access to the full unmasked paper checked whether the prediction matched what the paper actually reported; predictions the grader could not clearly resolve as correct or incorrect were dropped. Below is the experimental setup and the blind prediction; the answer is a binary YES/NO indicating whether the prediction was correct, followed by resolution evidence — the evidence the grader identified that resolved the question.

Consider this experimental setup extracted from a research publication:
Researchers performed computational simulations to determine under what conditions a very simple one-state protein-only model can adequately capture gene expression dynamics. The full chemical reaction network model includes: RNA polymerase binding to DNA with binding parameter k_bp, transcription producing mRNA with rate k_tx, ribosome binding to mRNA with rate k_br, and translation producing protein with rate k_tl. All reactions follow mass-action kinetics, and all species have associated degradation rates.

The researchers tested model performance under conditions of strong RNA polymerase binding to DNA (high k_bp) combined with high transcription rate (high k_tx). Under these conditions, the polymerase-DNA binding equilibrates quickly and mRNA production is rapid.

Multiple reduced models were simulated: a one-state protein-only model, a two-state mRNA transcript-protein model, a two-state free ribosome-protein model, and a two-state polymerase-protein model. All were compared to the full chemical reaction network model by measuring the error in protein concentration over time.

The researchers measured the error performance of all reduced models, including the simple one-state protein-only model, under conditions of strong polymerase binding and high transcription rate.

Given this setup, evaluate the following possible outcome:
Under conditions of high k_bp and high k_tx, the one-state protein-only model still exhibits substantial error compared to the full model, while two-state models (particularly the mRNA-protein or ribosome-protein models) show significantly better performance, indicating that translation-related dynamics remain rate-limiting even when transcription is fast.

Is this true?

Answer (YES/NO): NO